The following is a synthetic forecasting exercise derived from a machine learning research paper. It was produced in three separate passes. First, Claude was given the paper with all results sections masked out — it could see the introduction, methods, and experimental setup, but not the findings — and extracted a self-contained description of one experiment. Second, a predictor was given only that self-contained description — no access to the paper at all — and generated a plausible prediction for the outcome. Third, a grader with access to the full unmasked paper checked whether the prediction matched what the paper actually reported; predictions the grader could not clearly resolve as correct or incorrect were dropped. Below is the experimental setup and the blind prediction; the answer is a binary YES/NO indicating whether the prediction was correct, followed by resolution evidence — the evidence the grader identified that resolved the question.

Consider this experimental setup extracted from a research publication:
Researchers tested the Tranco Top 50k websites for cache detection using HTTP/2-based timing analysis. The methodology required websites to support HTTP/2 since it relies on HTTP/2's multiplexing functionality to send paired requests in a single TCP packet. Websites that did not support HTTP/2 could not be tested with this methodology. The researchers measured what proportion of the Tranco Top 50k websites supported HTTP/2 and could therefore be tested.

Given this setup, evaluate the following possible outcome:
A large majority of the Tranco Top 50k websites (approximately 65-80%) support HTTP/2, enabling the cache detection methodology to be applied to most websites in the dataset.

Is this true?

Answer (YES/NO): NO